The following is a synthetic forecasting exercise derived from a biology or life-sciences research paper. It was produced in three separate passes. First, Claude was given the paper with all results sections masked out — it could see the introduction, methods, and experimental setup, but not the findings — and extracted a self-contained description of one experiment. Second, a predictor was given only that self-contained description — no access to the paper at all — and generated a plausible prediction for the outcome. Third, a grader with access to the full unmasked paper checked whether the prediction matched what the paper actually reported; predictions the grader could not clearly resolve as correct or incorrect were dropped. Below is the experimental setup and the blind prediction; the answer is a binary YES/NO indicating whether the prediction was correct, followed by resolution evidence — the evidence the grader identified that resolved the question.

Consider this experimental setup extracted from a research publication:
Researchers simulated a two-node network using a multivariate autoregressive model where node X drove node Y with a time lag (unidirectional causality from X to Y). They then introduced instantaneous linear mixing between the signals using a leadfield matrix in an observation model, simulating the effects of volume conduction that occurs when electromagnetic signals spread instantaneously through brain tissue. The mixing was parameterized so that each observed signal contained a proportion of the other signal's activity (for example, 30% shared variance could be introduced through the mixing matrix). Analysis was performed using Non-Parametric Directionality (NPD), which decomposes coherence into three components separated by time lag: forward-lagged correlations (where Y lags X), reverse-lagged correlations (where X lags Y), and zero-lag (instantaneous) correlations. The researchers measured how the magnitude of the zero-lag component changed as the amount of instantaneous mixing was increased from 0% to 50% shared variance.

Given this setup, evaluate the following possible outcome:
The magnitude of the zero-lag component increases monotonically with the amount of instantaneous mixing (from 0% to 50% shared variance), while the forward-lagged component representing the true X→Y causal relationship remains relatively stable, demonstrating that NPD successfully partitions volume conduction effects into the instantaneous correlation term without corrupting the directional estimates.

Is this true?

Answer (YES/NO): NO